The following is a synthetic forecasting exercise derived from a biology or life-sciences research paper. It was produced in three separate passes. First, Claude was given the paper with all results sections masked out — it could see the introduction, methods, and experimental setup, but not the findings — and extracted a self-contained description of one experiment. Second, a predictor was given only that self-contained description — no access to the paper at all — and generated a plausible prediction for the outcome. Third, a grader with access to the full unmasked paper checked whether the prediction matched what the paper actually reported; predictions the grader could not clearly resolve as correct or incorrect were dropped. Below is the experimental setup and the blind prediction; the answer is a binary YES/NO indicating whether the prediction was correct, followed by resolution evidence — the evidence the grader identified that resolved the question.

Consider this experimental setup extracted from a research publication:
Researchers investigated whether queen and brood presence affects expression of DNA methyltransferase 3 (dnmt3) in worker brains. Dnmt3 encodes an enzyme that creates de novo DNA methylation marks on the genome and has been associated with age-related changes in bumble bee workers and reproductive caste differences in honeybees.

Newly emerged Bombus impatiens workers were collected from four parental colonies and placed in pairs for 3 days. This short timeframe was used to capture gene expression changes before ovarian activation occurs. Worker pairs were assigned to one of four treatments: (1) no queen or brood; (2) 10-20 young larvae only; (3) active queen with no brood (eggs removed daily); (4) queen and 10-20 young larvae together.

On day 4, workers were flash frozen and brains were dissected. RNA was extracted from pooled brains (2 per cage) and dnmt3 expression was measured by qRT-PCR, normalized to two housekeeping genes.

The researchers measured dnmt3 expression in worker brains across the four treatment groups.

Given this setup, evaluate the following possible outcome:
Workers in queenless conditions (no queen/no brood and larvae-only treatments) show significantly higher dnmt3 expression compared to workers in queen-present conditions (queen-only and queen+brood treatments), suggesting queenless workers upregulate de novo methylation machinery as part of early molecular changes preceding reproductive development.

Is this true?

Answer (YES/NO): NO